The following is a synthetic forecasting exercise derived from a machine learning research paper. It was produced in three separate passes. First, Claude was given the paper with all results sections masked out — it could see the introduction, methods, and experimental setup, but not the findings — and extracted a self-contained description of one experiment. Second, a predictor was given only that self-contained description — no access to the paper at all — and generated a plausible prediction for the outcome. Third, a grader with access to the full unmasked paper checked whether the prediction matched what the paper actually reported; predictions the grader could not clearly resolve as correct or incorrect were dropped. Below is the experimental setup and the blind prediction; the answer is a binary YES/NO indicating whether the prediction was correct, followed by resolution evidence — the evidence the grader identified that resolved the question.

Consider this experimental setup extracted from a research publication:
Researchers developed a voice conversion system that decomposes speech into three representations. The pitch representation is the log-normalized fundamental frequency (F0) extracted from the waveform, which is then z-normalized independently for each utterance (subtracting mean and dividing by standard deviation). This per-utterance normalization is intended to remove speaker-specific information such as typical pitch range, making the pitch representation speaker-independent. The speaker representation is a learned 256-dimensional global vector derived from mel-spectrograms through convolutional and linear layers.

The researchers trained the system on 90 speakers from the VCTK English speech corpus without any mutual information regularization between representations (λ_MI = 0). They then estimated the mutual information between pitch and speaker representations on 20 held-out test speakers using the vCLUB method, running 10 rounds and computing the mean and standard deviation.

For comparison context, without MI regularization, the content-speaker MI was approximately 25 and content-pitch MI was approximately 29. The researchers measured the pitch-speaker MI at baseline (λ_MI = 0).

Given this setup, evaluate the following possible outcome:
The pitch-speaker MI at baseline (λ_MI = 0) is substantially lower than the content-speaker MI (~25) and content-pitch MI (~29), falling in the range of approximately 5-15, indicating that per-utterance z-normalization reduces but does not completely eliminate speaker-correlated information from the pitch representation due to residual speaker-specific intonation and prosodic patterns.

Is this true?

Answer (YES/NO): NO